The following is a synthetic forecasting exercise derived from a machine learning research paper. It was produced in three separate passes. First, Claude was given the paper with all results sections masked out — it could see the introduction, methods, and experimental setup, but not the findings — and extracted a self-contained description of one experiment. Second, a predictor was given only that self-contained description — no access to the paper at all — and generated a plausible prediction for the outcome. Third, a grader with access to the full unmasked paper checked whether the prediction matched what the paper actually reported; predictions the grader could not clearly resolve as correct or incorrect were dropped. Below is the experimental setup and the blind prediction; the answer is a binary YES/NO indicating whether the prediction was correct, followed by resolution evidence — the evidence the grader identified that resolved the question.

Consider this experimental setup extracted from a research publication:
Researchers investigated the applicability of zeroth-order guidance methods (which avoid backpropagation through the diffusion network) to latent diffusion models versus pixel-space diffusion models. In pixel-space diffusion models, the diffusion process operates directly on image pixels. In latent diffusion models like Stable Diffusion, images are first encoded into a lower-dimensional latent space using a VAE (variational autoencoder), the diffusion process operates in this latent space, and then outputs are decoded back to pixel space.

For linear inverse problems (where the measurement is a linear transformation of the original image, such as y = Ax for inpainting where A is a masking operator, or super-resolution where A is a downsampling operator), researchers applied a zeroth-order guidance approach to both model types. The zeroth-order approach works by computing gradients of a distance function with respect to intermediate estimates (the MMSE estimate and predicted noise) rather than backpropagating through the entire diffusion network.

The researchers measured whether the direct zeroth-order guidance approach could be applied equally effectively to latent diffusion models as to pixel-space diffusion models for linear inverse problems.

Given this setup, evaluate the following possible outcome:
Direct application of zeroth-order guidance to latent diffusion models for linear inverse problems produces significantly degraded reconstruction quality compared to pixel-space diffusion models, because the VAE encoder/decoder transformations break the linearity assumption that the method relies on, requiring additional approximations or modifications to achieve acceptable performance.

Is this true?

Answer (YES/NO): YES